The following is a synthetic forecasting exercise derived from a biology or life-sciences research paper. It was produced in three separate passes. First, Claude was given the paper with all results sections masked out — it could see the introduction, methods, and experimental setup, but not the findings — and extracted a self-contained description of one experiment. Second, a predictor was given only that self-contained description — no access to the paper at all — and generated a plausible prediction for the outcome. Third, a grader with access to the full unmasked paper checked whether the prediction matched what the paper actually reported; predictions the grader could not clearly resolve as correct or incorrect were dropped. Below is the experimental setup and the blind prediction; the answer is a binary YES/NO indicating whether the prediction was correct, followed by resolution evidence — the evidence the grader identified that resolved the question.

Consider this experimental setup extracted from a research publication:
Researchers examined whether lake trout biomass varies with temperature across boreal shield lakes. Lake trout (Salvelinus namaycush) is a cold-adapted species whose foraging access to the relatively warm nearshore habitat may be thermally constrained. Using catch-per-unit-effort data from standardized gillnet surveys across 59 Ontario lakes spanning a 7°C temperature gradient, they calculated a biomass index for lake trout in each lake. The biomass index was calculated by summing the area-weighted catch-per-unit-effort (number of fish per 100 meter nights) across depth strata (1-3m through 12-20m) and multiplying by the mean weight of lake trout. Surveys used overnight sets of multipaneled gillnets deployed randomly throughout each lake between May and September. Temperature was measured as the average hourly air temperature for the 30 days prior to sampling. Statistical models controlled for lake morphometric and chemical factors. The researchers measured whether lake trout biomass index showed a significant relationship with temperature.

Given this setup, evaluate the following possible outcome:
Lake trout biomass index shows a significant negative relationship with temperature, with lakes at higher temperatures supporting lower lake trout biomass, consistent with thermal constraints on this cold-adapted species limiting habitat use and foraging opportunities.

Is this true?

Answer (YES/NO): YES